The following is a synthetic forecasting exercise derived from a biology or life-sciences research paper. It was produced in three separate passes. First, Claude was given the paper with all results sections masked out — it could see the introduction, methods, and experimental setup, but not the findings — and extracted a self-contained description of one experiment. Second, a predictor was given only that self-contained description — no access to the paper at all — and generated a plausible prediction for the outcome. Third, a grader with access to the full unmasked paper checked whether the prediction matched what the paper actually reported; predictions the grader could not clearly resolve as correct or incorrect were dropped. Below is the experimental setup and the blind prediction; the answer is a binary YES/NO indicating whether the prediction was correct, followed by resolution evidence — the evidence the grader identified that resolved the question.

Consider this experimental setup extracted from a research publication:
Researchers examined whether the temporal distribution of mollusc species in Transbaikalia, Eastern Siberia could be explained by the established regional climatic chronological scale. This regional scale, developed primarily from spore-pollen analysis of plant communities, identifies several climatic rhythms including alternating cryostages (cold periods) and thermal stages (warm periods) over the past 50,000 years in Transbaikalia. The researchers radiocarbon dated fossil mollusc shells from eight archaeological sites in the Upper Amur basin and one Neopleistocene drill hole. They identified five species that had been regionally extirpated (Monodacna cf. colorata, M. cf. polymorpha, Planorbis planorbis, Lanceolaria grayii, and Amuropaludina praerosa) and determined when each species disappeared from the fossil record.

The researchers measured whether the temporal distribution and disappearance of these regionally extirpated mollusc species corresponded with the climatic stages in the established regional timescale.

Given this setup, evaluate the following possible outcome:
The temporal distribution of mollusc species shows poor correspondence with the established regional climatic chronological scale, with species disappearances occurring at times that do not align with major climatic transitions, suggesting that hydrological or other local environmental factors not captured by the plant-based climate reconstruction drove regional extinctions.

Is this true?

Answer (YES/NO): NO